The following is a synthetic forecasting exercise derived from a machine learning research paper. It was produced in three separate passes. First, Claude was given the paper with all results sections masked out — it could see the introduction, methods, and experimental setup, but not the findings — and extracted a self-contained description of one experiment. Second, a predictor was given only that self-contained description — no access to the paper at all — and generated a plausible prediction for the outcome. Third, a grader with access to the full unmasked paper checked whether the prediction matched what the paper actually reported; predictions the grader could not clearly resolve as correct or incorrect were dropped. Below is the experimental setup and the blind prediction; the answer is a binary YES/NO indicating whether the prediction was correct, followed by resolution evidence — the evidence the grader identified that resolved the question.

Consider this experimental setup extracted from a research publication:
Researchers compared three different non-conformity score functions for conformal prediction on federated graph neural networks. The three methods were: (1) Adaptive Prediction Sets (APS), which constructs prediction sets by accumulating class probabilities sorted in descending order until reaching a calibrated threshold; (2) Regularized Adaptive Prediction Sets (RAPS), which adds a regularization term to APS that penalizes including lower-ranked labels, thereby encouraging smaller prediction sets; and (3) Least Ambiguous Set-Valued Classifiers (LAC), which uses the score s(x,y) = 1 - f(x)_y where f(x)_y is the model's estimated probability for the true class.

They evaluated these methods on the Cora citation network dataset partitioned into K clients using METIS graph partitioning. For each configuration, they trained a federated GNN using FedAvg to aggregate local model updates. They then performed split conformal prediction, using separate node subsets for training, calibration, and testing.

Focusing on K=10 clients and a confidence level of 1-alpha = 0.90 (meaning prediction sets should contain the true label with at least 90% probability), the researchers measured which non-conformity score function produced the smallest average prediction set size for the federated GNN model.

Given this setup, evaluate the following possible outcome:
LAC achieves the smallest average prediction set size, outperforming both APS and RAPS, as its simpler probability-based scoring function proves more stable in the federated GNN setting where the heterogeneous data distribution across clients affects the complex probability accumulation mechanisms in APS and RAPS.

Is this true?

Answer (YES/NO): YES